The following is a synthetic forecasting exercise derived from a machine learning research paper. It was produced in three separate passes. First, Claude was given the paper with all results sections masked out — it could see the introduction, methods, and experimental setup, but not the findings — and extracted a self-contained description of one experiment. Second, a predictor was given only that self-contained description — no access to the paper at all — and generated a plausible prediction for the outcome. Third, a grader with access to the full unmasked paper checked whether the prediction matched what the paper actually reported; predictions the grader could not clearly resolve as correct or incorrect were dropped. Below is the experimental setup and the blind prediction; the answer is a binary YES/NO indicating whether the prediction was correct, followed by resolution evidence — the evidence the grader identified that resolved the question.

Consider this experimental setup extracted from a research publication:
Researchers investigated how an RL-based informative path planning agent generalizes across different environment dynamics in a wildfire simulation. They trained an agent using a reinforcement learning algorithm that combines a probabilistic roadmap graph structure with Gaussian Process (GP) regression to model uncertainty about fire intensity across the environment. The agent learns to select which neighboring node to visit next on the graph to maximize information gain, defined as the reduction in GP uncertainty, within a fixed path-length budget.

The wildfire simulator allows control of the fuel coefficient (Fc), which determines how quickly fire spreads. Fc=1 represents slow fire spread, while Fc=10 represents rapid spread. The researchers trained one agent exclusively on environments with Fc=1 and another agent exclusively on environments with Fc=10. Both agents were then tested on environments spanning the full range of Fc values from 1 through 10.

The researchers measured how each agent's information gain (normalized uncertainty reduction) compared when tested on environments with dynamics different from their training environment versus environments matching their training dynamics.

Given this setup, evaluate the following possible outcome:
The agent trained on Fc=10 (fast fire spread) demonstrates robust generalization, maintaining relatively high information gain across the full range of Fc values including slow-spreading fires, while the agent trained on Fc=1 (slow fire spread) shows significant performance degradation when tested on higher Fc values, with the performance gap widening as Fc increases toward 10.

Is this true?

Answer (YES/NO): NO